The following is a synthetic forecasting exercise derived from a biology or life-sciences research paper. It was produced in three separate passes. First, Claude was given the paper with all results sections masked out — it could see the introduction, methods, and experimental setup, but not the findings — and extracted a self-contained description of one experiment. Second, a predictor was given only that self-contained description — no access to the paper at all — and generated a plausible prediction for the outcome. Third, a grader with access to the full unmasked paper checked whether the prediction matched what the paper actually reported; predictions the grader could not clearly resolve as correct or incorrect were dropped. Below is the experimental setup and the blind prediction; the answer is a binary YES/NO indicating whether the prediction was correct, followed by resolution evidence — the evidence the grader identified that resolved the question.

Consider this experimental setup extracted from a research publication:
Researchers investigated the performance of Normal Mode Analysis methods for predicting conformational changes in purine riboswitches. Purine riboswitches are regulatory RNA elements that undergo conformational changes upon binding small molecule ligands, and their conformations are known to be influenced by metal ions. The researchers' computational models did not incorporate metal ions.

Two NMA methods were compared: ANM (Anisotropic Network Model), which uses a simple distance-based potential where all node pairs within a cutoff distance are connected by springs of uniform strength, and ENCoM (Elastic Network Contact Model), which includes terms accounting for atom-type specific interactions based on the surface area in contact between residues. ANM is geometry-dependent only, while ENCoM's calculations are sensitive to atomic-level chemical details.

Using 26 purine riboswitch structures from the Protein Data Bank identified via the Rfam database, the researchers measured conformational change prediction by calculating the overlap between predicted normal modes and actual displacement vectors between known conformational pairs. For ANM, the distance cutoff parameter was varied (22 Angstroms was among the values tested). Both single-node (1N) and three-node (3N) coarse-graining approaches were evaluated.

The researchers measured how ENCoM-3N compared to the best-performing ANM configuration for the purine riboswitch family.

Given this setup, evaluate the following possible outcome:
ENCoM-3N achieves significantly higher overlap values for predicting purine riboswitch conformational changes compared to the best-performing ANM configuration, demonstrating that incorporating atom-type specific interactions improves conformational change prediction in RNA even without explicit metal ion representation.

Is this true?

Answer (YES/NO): NO